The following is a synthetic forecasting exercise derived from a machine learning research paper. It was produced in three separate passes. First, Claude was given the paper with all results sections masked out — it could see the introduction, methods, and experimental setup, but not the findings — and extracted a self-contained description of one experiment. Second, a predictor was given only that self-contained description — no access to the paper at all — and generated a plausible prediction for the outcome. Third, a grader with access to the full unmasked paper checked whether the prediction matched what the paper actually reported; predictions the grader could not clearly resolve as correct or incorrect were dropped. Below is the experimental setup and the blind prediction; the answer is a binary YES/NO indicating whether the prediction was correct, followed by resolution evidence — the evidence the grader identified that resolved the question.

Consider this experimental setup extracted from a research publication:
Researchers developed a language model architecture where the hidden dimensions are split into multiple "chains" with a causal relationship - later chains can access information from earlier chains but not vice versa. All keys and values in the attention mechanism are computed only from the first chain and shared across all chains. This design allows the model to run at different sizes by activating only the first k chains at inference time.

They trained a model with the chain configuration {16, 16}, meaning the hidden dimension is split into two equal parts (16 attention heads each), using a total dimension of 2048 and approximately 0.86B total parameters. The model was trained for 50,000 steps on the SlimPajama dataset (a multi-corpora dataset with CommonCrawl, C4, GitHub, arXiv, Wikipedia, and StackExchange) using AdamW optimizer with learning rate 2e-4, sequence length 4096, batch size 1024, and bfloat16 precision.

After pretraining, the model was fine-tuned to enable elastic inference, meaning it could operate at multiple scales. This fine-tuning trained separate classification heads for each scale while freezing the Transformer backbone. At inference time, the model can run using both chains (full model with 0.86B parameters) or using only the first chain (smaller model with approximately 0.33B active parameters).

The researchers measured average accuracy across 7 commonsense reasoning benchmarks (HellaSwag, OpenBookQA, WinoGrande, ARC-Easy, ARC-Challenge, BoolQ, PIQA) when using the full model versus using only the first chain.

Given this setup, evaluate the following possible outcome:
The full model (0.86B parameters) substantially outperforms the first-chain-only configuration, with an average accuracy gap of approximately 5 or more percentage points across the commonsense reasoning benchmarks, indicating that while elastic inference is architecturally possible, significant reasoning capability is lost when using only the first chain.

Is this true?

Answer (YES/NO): NO